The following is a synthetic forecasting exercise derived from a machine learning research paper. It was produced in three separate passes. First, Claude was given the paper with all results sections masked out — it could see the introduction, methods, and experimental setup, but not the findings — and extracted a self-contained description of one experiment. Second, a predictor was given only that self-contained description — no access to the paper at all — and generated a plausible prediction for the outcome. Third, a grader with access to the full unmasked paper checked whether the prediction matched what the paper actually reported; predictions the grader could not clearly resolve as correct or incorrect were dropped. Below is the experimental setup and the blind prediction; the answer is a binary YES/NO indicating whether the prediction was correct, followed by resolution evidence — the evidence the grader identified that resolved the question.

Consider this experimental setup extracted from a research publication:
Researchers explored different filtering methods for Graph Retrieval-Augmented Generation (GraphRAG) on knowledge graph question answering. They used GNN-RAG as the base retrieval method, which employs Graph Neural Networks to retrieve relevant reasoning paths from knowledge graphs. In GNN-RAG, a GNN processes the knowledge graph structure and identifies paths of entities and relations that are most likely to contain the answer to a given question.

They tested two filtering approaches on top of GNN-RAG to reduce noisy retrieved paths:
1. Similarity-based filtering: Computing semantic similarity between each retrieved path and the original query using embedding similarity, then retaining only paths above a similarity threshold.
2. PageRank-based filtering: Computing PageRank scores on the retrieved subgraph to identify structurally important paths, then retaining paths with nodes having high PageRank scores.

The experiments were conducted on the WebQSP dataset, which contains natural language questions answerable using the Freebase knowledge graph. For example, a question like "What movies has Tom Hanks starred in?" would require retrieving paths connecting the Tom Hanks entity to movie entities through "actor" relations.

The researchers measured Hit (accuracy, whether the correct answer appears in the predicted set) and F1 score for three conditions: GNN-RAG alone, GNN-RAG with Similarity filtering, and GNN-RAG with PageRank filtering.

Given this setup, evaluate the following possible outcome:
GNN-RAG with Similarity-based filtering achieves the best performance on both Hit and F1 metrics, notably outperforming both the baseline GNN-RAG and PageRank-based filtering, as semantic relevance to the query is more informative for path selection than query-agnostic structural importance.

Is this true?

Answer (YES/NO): NO